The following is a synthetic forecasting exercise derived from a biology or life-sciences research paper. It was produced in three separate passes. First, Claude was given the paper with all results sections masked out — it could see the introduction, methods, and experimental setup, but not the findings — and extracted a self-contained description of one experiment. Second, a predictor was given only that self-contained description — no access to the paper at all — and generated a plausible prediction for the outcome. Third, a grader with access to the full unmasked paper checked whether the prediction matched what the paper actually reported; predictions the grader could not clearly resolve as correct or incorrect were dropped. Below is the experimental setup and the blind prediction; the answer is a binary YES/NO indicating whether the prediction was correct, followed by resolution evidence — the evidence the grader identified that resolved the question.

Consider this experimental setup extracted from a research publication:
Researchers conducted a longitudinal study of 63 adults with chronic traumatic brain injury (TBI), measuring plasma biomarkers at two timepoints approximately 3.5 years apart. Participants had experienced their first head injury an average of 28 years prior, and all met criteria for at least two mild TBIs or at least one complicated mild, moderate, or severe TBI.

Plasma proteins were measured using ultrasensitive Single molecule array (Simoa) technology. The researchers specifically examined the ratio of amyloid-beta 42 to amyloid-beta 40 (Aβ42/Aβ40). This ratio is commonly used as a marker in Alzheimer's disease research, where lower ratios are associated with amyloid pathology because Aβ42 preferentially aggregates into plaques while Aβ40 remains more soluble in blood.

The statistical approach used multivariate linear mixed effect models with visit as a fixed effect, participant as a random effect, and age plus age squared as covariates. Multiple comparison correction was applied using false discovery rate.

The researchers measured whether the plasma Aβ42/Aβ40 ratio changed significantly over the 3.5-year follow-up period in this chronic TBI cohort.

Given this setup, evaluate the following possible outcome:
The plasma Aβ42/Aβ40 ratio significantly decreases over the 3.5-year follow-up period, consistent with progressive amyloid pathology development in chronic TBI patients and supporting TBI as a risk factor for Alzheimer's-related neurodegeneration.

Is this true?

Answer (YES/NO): YES